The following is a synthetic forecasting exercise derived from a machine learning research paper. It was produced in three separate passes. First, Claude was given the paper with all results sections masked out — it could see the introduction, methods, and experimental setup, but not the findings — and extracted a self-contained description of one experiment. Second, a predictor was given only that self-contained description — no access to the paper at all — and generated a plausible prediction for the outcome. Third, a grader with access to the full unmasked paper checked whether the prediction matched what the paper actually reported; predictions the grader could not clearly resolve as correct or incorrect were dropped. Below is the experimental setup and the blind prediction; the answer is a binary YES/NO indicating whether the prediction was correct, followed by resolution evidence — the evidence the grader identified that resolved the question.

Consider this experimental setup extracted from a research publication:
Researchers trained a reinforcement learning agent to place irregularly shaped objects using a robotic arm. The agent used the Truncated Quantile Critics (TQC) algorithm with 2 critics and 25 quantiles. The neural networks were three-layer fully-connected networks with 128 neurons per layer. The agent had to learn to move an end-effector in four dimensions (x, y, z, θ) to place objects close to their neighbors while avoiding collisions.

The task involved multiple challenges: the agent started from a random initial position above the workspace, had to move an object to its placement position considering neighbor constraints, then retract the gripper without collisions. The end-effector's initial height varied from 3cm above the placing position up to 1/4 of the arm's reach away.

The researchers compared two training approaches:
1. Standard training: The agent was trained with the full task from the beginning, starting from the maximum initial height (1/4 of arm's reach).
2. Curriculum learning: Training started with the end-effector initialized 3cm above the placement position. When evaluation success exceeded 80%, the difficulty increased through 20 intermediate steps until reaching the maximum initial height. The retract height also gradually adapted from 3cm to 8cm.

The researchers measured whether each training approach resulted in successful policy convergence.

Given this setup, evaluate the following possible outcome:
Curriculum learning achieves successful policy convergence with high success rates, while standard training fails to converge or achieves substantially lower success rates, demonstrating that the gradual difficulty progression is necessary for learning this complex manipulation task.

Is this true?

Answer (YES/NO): YES